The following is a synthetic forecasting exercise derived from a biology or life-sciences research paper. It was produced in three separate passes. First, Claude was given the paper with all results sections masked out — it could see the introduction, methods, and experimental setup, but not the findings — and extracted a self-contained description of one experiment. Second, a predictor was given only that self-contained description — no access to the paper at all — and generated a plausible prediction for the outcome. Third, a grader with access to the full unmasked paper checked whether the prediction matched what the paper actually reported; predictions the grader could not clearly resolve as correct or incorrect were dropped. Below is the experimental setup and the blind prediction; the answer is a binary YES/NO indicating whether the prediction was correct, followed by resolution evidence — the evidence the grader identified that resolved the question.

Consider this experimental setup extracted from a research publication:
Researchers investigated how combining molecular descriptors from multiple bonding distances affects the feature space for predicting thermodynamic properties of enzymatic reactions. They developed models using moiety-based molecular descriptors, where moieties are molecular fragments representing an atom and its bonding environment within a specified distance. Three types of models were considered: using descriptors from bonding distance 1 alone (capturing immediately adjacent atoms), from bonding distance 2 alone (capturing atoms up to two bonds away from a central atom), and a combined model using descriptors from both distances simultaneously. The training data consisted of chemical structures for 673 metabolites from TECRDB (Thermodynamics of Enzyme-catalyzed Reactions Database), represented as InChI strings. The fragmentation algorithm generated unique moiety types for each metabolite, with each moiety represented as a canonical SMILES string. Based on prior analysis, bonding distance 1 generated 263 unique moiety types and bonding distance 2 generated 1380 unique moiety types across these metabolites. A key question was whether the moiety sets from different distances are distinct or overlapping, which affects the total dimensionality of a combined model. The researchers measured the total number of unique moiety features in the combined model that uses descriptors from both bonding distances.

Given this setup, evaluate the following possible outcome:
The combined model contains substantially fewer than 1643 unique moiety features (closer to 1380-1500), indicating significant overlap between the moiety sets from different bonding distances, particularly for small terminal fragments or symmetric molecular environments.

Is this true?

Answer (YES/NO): NO